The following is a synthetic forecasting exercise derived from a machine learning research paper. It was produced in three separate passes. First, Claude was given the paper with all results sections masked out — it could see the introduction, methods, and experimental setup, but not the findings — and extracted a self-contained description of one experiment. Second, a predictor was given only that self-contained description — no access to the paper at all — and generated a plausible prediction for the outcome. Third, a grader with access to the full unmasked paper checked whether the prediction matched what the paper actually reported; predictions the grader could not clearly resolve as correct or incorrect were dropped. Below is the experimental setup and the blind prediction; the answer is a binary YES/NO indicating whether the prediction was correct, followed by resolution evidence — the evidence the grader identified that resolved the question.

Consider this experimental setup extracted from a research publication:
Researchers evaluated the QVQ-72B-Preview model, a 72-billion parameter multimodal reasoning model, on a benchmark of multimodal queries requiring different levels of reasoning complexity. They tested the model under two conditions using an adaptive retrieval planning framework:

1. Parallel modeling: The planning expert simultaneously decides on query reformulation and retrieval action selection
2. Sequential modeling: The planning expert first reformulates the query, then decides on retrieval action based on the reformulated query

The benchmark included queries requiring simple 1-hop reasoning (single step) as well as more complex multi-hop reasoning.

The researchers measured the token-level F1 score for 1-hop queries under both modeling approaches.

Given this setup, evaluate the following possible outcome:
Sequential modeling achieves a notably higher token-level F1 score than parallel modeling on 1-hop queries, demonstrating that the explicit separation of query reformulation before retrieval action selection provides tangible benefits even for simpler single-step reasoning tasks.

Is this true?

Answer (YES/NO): NO